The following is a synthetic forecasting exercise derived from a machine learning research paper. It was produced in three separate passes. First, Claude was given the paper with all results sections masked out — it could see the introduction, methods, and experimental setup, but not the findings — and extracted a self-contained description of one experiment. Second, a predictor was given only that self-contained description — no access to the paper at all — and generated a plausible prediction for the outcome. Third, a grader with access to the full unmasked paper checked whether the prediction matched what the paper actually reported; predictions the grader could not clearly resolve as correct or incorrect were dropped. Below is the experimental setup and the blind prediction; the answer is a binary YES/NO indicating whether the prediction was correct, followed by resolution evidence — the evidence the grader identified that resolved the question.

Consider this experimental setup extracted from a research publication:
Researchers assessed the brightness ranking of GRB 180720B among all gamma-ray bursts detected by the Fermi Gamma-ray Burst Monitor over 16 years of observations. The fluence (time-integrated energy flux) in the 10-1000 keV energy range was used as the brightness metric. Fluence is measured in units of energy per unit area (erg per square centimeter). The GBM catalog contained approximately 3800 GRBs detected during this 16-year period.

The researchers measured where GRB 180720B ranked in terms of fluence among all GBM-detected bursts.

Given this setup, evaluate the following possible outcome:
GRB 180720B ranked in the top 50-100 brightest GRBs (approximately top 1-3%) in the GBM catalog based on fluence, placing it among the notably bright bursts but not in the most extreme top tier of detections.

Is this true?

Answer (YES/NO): NO